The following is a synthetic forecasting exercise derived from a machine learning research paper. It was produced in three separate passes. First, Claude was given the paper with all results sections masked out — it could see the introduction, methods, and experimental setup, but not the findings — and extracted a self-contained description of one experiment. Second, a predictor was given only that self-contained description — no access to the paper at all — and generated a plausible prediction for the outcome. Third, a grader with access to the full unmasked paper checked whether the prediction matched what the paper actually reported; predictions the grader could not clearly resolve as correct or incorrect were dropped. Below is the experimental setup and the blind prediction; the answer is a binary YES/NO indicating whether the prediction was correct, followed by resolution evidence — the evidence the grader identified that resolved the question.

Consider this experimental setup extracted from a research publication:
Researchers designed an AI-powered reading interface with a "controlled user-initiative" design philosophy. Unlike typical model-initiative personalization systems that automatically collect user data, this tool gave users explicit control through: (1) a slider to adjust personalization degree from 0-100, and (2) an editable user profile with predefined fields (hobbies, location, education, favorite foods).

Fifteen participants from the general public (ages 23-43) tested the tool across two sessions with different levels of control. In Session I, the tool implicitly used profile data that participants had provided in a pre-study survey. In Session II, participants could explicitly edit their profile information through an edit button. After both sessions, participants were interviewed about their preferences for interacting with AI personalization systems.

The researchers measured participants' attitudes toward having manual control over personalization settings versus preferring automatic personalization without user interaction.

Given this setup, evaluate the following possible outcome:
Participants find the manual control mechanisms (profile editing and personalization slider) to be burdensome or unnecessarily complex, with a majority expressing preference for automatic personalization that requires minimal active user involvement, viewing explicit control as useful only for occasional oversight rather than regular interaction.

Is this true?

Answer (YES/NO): NO